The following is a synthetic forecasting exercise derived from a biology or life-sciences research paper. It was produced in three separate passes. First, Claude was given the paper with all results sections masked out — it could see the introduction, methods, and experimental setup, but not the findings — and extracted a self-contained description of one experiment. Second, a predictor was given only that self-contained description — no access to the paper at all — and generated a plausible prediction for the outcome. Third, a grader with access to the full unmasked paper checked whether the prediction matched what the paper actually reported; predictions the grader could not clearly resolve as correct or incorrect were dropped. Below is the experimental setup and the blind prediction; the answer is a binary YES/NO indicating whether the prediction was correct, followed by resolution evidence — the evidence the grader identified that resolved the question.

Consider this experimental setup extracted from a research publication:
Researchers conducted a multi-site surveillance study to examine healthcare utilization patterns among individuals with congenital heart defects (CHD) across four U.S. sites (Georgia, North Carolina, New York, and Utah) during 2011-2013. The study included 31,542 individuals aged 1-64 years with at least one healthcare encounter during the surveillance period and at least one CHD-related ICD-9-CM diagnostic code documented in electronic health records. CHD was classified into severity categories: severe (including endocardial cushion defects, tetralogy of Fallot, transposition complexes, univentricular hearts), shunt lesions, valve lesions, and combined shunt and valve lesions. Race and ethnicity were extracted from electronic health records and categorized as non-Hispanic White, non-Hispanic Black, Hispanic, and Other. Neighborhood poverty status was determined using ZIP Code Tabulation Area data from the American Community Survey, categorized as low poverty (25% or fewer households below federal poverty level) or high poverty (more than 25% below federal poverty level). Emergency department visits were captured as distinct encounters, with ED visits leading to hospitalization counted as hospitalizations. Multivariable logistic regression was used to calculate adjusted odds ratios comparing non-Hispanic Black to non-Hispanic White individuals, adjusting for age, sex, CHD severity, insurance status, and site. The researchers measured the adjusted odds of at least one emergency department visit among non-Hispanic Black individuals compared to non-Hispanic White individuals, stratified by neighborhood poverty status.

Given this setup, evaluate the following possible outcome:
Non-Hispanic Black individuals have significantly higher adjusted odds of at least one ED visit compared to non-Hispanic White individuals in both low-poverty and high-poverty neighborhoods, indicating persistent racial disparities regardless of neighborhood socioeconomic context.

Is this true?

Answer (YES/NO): YES